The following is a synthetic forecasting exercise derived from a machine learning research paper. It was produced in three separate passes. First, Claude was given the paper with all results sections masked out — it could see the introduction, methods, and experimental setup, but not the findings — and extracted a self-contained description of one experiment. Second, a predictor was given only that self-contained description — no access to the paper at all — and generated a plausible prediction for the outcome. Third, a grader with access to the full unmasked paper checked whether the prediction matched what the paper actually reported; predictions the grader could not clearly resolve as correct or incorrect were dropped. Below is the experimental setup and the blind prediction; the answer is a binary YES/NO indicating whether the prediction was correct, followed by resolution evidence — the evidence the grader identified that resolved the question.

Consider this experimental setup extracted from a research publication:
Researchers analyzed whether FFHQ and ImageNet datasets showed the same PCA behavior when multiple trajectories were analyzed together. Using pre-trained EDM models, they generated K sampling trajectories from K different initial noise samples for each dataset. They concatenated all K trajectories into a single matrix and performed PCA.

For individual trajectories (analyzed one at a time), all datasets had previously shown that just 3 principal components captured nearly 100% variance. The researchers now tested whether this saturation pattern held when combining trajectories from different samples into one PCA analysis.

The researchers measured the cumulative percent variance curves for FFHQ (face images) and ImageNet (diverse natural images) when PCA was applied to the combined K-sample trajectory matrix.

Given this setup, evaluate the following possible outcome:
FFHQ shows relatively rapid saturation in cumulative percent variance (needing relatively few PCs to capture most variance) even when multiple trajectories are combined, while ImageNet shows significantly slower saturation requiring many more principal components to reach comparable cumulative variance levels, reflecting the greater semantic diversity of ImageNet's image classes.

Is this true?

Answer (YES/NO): NO